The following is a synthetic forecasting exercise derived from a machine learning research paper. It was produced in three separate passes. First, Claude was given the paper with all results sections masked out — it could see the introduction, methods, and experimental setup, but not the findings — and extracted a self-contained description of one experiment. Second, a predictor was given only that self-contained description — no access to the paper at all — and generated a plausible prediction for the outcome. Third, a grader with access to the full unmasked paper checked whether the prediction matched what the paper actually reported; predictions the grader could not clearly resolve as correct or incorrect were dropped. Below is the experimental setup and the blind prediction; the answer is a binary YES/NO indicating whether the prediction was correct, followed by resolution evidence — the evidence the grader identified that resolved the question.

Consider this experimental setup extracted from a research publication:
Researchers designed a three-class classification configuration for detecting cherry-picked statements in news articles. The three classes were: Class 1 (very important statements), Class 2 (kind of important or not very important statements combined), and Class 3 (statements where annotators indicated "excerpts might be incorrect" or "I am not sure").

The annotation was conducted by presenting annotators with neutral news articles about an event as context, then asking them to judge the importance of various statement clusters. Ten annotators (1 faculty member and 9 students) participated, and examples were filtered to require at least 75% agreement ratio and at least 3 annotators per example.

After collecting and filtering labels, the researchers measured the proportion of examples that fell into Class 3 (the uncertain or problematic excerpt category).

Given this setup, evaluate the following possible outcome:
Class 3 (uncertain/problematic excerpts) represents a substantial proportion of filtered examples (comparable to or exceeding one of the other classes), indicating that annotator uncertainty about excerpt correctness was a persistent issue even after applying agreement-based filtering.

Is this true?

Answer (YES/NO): NO